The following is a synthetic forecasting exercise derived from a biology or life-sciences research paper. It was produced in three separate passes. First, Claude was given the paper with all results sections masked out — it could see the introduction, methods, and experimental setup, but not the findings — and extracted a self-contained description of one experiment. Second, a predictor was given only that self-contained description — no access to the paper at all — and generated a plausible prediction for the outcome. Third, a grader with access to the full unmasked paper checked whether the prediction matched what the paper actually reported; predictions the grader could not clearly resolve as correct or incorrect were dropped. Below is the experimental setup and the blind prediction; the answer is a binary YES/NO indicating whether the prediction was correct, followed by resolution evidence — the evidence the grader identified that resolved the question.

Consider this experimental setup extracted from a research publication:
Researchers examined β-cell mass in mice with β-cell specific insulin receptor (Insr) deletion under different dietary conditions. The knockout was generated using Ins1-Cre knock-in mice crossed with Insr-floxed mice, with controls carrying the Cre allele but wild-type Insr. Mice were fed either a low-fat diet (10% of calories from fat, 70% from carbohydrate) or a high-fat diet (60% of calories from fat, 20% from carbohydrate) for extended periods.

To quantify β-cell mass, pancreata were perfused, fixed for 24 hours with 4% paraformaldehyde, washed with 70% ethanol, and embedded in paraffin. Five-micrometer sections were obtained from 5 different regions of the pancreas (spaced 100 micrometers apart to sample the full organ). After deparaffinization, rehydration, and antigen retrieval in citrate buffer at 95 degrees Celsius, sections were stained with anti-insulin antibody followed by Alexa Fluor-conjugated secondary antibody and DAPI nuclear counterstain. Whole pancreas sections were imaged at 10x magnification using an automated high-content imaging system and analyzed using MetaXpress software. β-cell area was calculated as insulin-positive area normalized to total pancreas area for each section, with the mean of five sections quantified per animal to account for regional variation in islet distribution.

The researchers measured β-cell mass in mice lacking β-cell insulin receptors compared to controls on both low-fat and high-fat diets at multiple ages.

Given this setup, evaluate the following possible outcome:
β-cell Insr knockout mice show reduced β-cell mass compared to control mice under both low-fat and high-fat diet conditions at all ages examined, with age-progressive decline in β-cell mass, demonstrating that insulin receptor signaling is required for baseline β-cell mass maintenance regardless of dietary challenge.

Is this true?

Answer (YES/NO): NO